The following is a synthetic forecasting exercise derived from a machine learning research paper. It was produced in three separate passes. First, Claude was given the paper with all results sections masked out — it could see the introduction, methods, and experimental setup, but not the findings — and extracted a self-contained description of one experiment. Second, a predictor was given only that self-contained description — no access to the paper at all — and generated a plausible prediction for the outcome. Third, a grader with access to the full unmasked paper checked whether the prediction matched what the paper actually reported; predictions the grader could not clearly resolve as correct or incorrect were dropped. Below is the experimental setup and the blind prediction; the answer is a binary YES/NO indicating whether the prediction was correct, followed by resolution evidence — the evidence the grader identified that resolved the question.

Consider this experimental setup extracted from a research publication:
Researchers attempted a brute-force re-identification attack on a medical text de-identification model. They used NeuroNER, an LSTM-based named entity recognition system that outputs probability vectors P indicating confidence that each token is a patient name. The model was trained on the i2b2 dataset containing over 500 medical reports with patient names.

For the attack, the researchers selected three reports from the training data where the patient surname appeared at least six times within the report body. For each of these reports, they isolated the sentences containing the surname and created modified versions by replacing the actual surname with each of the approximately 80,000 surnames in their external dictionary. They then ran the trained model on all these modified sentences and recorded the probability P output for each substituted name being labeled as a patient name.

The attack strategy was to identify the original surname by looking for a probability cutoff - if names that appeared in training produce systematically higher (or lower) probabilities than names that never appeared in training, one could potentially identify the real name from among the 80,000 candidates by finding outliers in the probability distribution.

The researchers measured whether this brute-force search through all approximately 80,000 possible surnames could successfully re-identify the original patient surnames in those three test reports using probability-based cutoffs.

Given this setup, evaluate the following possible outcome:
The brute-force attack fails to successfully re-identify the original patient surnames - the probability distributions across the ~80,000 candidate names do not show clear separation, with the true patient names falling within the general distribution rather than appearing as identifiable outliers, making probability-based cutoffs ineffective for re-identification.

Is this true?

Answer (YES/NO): YES